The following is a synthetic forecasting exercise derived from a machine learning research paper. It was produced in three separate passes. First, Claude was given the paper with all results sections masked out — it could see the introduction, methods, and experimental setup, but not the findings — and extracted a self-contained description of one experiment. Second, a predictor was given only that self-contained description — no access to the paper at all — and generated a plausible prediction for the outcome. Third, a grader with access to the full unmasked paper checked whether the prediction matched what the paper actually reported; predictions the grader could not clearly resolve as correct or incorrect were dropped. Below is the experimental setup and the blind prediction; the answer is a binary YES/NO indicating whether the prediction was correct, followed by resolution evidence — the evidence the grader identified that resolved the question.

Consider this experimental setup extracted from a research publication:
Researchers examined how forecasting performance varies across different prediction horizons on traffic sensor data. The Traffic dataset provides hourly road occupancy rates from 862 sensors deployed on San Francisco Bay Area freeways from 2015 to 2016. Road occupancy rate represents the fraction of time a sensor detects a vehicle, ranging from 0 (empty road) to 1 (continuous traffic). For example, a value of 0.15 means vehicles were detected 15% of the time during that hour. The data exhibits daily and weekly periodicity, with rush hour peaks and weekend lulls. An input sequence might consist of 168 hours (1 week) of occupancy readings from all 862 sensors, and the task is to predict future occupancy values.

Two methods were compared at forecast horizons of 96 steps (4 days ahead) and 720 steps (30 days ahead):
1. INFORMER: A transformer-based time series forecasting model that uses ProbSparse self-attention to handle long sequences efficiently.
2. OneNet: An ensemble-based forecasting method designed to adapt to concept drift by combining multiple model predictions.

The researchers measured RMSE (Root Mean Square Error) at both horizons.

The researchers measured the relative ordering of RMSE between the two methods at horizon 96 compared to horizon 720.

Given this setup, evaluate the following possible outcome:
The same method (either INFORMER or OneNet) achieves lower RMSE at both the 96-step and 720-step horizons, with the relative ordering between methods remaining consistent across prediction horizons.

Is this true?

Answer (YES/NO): YES